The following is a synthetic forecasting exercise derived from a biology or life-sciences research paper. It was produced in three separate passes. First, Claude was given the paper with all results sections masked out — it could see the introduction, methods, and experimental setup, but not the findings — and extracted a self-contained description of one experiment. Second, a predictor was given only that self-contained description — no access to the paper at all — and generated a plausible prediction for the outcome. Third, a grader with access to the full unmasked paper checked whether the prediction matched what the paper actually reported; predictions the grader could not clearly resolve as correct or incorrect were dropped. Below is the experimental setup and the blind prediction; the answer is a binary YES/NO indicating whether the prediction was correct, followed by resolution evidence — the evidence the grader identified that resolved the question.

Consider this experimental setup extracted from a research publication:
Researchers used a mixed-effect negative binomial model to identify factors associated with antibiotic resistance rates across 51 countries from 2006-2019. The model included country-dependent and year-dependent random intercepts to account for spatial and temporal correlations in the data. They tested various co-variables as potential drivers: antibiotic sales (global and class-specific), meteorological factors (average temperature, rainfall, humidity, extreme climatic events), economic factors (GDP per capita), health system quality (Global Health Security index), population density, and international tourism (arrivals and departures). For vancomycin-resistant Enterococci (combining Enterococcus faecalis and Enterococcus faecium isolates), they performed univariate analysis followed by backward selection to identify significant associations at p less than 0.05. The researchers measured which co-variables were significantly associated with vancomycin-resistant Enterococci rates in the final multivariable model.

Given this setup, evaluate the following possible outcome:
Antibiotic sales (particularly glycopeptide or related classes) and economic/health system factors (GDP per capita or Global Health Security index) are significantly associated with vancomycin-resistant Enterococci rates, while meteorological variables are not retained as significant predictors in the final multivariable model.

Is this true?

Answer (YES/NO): NO